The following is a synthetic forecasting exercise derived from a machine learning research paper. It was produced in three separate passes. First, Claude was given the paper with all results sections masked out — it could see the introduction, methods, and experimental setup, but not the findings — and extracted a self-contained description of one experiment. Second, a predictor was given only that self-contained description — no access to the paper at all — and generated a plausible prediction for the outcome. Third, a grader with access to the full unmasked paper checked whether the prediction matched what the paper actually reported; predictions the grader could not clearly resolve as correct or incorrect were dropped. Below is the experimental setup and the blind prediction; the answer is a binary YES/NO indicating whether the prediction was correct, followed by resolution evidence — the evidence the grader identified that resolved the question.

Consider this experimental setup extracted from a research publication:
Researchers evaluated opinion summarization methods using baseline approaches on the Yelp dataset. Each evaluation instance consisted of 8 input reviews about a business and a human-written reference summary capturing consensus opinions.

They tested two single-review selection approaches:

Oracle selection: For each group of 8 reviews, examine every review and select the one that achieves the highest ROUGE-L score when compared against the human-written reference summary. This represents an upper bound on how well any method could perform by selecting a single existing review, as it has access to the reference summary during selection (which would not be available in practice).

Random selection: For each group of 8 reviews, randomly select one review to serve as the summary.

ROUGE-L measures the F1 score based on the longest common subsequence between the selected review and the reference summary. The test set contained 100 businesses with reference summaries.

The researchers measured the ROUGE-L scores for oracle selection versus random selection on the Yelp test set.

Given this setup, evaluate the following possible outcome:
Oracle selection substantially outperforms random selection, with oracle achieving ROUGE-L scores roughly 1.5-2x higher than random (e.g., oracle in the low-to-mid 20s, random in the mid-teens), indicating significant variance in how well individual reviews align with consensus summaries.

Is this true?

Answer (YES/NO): NO